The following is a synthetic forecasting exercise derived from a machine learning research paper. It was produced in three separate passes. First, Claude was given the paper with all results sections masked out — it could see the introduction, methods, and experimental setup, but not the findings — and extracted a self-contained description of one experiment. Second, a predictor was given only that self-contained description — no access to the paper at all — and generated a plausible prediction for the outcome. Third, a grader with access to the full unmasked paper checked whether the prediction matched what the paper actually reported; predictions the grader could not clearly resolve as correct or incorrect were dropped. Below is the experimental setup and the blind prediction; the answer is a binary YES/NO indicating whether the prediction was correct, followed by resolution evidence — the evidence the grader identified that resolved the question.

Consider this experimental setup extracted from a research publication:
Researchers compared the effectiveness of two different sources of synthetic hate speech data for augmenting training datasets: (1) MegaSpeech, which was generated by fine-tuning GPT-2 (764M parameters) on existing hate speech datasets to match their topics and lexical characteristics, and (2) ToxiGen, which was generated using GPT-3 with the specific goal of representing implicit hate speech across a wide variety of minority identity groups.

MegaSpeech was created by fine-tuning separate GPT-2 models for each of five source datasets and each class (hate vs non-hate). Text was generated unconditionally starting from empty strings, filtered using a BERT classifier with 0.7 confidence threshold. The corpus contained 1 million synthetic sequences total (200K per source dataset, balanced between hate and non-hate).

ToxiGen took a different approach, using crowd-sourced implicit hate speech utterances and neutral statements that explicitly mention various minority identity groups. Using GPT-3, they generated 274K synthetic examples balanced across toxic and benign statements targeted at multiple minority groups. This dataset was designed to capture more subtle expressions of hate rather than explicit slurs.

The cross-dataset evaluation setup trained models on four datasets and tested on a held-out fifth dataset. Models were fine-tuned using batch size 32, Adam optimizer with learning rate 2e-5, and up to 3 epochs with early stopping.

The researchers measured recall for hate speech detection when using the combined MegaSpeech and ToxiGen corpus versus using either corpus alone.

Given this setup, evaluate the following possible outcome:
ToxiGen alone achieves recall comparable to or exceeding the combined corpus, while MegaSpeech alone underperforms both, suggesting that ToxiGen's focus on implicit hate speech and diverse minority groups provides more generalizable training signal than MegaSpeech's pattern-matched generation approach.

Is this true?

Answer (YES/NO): NO